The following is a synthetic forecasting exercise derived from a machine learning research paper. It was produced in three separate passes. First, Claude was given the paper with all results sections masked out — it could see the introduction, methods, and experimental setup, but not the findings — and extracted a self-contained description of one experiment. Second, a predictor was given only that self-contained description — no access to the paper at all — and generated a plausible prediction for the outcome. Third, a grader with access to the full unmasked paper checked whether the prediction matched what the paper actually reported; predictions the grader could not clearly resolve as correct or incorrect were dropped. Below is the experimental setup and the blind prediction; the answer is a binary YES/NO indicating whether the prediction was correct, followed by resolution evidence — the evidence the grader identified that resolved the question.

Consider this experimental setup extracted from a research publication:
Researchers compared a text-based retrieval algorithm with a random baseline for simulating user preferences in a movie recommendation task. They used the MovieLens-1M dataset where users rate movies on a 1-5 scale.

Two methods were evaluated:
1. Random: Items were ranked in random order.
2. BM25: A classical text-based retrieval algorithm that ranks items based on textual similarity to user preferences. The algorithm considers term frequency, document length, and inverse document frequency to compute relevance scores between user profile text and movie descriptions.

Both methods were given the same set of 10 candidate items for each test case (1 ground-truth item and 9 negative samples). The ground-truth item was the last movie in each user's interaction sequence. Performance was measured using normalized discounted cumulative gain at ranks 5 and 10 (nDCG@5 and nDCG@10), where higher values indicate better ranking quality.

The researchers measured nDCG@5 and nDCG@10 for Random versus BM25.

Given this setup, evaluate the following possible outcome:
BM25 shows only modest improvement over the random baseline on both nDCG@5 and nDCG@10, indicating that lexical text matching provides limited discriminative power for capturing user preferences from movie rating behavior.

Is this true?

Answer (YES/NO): NO